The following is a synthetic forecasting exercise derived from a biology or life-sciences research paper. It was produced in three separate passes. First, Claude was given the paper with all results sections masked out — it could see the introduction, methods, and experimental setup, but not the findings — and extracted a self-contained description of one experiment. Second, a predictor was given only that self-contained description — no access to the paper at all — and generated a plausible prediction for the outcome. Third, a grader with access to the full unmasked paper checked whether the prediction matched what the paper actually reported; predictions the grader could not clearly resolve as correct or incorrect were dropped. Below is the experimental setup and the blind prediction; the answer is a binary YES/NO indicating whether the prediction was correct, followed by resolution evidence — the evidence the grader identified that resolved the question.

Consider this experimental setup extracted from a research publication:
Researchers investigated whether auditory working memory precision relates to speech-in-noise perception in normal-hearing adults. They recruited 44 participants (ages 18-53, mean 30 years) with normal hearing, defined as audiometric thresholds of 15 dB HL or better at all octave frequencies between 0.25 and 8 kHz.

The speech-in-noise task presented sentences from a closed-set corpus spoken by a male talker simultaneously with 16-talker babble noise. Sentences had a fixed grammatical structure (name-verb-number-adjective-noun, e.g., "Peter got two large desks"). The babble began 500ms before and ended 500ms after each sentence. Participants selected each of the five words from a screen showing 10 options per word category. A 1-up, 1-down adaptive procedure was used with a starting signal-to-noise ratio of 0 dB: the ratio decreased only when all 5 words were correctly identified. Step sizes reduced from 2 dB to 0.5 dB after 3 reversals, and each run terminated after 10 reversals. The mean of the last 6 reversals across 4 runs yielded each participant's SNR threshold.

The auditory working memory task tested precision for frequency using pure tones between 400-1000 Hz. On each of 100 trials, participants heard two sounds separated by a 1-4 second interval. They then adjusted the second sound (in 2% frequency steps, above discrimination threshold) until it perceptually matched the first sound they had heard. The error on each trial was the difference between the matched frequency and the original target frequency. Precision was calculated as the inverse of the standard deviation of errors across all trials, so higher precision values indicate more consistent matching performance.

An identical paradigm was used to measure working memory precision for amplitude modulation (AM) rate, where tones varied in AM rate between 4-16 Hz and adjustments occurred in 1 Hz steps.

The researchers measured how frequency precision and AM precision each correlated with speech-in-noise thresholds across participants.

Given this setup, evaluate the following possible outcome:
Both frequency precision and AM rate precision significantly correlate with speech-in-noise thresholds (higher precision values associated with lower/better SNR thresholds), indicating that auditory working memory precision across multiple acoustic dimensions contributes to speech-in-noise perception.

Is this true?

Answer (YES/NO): NO